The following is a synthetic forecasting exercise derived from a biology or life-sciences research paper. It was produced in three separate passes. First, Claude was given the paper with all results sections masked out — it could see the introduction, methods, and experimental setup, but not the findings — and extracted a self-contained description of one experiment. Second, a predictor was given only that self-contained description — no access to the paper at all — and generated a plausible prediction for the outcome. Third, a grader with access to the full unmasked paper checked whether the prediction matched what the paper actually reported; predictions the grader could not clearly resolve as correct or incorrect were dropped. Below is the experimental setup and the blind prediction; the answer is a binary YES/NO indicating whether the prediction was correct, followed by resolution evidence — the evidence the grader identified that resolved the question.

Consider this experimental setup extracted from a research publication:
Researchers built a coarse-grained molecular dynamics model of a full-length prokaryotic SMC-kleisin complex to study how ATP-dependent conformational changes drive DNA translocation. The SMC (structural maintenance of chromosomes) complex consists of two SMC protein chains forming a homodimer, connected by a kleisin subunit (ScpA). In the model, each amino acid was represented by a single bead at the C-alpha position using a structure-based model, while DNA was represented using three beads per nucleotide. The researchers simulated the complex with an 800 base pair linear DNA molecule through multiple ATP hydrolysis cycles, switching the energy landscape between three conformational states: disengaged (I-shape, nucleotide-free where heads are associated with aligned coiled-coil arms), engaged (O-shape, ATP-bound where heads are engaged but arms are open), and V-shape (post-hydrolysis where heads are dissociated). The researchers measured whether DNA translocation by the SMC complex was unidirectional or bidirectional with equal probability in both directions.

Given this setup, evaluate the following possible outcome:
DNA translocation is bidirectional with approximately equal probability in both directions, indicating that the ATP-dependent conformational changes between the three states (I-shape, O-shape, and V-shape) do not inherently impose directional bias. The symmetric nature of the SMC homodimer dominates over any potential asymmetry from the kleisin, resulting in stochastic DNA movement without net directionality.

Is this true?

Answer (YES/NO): NO